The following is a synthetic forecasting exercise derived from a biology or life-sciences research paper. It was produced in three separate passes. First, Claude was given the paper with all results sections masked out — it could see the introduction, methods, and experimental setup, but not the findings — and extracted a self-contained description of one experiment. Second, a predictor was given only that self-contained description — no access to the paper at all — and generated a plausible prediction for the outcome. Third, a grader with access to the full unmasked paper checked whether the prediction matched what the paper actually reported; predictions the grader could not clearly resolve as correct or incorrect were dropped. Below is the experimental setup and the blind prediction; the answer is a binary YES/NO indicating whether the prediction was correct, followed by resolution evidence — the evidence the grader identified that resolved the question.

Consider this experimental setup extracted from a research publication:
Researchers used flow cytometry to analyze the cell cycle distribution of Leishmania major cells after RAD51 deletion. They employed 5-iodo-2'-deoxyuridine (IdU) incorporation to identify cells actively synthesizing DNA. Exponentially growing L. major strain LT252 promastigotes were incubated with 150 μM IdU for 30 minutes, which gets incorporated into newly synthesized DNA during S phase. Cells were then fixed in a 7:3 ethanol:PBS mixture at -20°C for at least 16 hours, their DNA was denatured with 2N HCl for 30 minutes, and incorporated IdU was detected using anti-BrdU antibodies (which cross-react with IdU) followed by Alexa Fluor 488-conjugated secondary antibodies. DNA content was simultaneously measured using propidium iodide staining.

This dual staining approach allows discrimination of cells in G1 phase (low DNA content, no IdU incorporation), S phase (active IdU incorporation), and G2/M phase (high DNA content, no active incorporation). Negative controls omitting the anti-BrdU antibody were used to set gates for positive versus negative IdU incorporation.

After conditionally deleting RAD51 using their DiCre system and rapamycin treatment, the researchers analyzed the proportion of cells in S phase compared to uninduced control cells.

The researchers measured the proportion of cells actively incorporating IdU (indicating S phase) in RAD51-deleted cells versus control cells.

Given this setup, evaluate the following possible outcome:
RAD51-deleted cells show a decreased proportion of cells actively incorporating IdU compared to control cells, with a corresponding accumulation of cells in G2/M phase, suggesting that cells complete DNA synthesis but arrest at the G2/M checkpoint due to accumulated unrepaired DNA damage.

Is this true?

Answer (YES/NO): NO